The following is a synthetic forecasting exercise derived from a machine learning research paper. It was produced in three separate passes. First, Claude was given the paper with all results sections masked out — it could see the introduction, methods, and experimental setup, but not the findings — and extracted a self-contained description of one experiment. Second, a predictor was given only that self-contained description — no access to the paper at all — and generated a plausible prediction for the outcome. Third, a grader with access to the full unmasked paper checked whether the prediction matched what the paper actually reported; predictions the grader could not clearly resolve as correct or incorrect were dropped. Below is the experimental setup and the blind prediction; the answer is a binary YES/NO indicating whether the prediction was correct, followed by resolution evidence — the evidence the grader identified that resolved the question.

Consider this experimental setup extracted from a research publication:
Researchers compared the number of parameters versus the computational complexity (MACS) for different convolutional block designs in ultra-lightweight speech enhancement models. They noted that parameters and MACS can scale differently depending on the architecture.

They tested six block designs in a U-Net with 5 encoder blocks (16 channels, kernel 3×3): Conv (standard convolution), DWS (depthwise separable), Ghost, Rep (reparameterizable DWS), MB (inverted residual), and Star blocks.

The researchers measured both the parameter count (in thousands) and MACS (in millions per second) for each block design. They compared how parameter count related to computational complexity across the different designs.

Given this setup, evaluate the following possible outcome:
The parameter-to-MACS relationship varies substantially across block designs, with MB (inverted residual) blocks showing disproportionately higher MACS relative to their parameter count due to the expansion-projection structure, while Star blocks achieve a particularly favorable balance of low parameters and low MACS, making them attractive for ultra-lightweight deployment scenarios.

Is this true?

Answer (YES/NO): NO